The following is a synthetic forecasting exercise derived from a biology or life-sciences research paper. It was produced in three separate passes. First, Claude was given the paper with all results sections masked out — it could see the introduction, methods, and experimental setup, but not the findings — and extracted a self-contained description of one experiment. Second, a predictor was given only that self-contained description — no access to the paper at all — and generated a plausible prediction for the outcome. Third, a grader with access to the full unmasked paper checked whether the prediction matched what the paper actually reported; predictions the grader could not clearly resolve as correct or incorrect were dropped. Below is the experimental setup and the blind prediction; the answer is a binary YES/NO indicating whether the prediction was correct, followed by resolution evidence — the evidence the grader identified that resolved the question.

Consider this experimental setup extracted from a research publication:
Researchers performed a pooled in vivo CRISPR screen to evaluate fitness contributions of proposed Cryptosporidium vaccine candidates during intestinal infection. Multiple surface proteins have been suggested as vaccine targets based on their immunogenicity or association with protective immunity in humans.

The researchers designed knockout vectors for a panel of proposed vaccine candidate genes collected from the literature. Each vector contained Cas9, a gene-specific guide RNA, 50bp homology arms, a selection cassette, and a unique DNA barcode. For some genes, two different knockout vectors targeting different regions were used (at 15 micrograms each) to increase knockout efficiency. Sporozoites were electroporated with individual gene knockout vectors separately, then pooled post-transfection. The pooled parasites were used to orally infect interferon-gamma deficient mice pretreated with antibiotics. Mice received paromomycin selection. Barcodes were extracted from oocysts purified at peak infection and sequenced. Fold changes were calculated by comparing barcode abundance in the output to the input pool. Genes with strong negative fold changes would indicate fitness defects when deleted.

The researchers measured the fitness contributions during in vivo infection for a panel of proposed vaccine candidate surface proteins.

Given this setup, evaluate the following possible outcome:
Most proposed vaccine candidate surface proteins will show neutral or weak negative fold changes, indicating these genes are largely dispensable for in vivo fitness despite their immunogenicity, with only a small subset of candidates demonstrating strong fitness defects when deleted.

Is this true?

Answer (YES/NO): NO